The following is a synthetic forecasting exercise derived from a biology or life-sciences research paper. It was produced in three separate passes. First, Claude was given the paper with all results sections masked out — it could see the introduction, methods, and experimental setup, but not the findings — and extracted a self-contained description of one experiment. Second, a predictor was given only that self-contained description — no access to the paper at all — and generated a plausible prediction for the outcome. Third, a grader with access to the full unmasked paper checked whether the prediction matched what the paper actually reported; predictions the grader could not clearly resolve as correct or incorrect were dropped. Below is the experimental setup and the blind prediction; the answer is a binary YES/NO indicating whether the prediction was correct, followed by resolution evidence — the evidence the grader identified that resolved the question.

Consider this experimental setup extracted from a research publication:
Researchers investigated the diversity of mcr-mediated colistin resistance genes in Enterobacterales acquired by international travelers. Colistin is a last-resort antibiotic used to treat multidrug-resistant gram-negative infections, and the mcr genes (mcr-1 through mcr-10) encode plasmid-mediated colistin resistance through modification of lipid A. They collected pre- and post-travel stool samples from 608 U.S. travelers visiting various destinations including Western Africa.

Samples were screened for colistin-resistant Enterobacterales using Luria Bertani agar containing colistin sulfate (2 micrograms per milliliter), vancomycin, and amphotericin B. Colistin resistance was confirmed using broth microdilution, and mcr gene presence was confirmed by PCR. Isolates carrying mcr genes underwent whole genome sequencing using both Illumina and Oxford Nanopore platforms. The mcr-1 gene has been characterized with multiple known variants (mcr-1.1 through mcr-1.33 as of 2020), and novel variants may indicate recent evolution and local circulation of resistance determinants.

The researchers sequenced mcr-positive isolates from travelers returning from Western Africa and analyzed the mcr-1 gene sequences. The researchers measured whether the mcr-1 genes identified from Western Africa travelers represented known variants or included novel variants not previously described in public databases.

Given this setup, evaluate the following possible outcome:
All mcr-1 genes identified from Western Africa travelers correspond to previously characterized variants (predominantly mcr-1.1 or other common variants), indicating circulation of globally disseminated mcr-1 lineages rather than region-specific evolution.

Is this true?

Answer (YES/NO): NO